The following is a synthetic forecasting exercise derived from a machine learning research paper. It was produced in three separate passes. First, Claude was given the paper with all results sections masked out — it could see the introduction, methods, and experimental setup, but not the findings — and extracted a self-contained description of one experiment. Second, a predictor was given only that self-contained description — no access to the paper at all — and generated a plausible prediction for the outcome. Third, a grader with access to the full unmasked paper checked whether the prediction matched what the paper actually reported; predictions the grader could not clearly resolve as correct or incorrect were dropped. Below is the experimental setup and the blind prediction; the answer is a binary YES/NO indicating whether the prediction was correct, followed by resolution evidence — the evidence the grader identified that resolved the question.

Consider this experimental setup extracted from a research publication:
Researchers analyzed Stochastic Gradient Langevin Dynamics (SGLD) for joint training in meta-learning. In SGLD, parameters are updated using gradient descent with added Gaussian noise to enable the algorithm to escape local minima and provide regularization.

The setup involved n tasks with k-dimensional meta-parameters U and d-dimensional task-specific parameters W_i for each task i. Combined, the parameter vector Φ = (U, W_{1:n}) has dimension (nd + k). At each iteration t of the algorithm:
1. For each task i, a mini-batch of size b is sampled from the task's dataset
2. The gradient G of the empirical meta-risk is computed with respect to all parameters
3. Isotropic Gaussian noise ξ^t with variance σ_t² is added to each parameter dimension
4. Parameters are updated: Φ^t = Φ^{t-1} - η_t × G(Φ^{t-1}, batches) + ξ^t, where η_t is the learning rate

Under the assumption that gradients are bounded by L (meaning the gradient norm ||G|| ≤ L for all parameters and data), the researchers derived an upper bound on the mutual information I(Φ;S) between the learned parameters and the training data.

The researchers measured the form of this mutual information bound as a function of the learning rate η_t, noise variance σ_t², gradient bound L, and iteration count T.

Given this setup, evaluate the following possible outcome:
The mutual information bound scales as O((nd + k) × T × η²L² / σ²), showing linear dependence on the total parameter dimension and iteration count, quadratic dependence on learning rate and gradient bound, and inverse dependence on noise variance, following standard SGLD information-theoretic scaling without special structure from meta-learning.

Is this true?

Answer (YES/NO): NO